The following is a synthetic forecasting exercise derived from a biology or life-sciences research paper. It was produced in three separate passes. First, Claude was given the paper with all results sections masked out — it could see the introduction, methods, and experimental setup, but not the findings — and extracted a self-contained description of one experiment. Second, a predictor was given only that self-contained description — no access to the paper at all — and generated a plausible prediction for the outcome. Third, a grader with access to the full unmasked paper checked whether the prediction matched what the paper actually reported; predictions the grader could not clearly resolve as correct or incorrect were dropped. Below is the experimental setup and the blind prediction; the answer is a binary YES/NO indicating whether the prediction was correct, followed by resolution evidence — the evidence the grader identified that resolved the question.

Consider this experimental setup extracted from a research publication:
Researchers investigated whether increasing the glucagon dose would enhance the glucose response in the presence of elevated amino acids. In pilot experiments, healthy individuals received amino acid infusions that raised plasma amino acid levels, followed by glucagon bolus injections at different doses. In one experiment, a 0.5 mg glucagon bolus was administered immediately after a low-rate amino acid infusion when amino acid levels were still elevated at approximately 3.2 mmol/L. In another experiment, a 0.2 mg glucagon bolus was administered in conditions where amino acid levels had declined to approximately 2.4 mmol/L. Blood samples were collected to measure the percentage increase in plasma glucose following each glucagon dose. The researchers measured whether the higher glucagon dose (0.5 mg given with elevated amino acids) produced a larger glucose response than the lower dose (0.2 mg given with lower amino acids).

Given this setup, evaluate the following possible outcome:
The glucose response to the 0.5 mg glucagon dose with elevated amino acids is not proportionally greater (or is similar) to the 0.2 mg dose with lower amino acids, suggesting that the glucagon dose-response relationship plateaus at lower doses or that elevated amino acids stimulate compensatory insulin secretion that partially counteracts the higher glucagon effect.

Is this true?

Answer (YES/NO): YES